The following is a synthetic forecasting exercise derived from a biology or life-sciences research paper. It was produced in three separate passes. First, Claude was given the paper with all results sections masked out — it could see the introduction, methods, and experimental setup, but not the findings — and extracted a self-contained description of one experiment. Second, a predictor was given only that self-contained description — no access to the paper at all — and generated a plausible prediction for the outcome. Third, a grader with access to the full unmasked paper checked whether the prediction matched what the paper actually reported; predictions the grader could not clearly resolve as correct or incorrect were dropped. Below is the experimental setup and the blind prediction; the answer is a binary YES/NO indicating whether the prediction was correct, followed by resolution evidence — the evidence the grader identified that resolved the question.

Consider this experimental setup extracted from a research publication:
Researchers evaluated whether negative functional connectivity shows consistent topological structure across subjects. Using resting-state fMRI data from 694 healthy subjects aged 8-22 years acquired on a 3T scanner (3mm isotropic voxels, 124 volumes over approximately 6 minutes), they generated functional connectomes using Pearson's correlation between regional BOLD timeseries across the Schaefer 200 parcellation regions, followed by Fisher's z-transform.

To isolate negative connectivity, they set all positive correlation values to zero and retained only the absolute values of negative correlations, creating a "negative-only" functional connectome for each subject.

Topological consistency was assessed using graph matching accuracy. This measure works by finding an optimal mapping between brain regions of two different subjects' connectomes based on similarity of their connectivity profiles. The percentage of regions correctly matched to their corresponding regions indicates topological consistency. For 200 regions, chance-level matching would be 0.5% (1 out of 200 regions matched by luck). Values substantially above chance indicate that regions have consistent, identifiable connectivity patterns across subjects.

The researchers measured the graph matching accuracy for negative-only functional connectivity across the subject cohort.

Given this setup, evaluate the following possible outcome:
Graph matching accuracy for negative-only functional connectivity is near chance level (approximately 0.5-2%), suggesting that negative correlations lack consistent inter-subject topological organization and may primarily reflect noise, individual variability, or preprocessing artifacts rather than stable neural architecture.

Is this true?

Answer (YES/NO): YES